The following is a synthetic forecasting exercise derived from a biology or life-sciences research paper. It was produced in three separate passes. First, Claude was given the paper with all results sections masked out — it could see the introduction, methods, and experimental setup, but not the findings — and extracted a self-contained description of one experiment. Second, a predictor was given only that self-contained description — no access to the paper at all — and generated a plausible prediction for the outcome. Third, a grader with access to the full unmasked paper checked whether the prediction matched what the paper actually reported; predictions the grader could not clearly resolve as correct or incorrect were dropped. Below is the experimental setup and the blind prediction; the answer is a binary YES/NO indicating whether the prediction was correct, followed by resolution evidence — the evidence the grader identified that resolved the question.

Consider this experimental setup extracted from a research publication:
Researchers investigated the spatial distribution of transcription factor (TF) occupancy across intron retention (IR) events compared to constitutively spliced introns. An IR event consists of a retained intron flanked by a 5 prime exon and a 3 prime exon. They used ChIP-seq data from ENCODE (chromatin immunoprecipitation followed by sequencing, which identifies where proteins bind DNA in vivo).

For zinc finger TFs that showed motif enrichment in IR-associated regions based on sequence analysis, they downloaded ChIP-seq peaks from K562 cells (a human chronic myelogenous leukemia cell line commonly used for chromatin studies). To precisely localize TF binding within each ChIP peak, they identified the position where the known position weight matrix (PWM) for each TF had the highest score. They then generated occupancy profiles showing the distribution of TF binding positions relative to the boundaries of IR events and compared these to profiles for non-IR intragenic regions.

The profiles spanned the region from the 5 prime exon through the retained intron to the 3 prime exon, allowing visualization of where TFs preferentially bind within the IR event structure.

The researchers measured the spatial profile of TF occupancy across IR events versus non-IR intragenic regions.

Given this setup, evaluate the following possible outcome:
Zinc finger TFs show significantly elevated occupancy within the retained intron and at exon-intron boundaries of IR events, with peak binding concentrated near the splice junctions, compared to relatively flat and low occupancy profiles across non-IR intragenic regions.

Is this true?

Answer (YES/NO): NO